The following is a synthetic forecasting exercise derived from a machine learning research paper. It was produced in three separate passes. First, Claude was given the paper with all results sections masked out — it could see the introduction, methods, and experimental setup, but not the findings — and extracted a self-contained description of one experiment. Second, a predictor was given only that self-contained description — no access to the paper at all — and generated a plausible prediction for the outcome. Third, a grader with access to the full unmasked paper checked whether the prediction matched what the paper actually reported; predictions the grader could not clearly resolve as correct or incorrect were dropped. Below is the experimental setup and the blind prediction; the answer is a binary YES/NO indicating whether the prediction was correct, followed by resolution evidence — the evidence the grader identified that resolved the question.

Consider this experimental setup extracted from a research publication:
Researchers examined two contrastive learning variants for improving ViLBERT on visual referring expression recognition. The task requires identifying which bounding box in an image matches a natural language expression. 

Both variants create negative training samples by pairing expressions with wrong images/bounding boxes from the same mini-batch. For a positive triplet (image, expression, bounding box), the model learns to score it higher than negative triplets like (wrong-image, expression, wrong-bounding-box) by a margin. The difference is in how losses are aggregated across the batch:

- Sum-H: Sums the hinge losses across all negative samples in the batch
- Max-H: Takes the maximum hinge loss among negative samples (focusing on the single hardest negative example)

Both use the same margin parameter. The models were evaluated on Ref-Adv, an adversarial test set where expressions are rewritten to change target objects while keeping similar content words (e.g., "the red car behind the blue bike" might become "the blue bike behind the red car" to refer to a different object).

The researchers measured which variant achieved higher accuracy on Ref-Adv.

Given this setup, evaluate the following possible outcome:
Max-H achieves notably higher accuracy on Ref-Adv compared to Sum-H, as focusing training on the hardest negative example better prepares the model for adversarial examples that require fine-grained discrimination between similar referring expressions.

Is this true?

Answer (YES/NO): YES